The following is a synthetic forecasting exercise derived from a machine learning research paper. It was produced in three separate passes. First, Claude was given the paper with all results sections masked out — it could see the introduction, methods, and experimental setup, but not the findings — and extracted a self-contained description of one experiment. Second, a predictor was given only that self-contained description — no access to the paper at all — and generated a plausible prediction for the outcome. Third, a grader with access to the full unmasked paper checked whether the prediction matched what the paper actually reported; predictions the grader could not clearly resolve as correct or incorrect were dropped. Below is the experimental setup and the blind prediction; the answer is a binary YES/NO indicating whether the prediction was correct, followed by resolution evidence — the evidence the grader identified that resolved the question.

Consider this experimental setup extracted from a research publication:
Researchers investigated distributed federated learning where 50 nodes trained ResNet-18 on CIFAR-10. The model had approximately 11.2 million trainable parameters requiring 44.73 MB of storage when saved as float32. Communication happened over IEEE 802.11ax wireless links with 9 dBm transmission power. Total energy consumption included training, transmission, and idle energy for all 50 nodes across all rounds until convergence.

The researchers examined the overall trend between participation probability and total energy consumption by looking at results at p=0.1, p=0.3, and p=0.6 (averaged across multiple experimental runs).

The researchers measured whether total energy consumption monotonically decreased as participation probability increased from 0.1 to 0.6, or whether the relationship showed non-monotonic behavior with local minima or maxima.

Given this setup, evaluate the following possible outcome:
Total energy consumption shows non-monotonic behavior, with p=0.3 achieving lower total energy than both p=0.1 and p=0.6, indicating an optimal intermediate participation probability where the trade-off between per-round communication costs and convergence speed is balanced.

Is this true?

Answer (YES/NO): NO